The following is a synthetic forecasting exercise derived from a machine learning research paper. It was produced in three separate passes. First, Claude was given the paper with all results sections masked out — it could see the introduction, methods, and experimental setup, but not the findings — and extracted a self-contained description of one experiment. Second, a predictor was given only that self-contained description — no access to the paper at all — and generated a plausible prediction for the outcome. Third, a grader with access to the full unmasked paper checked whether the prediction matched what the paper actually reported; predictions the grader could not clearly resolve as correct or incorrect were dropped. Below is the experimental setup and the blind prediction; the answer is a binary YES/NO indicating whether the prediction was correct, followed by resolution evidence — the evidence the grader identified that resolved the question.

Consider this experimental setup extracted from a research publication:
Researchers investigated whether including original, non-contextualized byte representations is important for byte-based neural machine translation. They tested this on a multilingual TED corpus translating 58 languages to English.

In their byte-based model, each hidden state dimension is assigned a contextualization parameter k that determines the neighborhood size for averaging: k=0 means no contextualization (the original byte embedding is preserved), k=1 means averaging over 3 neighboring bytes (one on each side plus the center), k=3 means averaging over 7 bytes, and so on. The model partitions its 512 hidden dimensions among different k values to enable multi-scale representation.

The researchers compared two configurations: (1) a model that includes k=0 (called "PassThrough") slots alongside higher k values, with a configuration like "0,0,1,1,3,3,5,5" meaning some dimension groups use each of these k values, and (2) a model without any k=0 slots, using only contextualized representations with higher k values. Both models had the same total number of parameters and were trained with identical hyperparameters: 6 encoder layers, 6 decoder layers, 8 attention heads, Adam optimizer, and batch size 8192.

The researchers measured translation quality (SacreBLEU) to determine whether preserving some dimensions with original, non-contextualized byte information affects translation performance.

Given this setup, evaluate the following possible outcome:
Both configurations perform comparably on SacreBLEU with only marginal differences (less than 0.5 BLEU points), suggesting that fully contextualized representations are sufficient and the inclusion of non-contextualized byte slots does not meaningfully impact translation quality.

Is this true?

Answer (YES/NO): NO